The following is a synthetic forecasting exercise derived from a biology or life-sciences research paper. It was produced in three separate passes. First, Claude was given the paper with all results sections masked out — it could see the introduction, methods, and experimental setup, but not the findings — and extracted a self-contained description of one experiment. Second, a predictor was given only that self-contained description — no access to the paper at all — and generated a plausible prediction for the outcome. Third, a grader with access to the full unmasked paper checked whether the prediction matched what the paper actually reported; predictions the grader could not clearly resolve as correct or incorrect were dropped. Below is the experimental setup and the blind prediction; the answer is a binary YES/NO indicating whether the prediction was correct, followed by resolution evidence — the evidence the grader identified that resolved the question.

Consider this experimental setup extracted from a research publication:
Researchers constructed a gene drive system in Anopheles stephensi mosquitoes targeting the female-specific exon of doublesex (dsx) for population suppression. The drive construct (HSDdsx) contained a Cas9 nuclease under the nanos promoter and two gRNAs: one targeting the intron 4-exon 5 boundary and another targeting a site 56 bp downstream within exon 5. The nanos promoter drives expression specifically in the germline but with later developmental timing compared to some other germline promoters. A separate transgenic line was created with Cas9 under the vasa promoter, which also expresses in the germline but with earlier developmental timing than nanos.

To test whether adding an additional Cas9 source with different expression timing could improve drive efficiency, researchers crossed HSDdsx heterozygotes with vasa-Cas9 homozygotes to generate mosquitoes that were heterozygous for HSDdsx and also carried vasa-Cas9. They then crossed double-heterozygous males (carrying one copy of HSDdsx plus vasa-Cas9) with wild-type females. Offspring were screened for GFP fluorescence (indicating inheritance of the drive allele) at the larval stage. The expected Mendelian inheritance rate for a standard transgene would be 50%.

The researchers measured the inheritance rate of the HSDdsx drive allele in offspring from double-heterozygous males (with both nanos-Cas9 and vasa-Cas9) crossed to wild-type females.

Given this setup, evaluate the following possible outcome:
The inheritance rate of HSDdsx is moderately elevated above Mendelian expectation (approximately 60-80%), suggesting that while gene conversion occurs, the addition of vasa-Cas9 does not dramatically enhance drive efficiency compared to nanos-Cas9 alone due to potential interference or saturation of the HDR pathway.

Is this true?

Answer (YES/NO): NO